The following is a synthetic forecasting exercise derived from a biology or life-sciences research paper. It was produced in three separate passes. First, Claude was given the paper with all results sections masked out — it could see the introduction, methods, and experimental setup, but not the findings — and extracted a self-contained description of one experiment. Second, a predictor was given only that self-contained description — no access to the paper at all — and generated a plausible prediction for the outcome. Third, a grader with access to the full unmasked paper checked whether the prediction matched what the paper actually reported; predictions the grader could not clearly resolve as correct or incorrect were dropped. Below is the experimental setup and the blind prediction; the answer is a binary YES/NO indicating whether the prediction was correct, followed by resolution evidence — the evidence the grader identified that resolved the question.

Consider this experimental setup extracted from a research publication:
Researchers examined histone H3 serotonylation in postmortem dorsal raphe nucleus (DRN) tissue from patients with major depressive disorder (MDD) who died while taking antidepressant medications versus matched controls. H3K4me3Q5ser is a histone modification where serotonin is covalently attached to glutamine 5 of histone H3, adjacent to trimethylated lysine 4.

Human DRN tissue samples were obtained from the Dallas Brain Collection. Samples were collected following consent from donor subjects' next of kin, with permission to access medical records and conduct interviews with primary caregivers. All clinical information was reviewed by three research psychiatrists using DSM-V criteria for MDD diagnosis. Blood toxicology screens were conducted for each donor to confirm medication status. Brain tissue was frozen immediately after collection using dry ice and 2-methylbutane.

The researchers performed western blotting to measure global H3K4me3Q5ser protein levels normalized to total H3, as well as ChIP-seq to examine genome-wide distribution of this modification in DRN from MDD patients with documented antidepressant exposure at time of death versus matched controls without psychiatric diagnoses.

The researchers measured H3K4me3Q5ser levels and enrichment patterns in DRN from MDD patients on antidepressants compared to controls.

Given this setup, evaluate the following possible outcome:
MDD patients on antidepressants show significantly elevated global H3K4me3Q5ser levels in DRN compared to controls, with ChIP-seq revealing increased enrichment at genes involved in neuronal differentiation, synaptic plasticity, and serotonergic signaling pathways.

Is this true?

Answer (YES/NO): NO